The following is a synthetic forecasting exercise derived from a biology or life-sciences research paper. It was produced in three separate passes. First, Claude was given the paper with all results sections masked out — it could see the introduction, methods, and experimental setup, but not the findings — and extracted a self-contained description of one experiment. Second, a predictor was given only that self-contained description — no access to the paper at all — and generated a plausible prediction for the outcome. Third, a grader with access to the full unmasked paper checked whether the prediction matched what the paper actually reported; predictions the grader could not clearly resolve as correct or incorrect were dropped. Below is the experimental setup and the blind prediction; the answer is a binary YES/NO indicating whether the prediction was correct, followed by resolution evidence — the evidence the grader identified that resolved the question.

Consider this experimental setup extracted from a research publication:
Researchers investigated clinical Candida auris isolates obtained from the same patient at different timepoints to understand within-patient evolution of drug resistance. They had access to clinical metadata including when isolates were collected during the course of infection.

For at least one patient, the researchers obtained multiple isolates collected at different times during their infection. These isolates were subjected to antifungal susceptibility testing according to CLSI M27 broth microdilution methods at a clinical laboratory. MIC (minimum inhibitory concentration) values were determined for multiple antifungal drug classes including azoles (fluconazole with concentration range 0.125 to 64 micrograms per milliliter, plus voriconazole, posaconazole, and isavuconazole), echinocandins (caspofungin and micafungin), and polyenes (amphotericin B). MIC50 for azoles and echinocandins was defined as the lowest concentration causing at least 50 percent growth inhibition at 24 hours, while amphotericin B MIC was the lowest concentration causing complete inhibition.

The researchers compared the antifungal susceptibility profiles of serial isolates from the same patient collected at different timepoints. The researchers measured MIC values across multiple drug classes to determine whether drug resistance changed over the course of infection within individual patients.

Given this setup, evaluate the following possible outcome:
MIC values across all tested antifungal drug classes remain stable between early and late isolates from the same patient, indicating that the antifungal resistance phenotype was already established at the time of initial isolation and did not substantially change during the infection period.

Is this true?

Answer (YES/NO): NO